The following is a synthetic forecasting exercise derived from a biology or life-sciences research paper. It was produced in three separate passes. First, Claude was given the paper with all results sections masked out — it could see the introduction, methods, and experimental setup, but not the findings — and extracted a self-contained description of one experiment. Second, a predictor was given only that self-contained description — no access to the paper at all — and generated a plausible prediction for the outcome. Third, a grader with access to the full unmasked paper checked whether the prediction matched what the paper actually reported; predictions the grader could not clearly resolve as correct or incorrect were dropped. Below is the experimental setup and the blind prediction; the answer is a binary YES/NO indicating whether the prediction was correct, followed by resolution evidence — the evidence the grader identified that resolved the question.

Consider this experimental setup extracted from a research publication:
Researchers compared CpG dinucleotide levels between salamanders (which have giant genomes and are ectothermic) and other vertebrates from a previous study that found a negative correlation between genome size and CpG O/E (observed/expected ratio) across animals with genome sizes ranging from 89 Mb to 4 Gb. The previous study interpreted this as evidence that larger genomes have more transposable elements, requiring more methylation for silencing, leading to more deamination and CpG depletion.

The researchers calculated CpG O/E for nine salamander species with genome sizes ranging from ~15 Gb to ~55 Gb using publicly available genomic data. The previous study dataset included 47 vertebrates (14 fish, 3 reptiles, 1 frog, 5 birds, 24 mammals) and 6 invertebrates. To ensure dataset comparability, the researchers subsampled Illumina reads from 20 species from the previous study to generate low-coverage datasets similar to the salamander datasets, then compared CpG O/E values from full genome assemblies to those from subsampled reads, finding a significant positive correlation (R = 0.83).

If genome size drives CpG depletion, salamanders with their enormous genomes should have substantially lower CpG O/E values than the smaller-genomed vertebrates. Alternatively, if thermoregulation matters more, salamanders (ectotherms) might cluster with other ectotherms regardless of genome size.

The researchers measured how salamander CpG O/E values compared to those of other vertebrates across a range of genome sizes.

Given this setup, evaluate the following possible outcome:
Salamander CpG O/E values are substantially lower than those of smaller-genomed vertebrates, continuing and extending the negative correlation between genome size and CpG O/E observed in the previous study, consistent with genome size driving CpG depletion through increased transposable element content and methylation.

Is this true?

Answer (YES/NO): NO